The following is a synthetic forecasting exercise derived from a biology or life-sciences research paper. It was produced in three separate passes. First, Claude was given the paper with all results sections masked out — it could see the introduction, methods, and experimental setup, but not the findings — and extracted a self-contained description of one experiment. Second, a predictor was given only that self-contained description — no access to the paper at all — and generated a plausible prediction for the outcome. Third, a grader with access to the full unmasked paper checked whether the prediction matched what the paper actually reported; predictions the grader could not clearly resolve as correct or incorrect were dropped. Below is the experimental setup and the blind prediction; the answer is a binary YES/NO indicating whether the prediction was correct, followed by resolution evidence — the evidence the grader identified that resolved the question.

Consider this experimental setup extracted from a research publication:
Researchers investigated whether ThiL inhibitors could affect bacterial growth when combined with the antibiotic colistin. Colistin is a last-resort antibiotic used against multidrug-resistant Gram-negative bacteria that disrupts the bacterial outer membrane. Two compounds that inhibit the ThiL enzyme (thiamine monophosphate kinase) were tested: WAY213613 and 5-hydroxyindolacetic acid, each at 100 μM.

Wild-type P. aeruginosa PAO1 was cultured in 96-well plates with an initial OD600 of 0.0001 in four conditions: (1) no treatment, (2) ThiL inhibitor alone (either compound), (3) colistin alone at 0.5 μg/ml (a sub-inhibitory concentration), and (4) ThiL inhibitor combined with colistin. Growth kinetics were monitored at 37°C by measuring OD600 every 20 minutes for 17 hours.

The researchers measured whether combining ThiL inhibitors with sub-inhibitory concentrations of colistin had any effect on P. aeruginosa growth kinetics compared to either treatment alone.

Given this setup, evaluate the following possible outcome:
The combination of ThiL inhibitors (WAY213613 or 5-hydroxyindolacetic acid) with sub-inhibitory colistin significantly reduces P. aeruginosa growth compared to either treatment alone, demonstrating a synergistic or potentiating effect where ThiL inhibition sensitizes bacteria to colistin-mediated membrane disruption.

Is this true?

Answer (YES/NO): NO